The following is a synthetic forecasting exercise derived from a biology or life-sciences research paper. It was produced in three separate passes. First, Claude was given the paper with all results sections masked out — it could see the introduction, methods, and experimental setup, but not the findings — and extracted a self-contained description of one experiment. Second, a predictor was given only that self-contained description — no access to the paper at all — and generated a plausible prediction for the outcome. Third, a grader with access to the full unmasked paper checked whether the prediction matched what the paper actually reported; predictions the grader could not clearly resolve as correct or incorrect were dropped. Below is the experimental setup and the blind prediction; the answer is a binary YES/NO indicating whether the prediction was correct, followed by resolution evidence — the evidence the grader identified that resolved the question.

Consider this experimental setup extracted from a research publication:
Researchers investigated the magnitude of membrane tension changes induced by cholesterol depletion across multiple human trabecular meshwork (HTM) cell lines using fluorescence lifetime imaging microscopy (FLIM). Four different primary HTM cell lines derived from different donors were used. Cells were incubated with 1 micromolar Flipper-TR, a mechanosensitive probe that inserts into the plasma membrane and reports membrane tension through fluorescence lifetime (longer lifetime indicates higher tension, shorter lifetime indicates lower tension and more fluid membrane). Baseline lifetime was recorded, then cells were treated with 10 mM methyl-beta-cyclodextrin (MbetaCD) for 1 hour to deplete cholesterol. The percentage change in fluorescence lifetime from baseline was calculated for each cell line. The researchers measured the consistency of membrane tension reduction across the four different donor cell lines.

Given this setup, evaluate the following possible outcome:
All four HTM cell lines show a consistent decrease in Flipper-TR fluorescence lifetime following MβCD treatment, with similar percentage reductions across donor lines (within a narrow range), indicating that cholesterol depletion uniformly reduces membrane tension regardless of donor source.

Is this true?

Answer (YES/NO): NO